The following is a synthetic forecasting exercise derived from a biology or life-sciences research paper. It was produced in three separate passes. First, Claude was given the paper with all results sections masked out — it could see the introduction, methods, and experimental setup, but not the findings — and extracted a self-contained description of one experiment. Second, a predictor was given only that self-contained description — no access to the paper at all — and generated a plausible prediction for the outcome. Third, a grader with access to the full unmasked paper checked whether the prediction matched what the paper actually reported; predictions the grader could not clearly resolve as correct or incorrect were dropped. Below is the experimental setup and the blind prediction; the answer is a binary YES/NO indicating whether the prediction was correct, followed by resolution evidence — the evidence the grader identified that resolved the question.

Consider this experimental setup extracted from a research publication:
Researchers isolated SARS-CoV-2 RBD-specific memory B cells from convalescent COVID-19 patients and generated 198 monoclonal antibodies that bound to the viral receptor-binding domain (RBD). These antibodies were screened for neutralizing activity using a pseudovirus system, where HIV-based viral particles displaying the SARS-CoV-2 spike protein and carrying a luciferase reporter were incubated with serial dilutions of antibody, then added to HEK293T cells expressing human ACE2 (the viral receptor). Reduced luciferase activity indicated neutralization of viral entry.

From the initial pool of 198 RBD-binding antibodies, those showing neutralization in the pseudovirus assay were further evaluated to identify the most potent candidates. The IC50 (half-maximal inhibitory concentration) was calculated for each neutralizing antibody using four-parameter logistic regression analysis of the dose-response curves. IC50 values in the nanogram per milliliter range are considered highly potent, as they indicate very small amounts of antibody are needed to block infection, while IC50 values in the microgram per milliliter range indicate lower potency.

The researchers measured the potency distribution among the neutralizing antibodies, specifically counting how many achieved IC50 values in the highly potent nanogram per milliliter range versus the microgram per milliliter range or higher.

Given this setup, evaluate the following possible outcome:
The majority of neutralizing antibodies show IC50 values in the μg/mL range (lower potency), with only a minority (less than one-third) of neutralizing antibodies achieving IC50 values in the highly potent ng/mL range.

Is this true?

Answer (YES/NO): YES